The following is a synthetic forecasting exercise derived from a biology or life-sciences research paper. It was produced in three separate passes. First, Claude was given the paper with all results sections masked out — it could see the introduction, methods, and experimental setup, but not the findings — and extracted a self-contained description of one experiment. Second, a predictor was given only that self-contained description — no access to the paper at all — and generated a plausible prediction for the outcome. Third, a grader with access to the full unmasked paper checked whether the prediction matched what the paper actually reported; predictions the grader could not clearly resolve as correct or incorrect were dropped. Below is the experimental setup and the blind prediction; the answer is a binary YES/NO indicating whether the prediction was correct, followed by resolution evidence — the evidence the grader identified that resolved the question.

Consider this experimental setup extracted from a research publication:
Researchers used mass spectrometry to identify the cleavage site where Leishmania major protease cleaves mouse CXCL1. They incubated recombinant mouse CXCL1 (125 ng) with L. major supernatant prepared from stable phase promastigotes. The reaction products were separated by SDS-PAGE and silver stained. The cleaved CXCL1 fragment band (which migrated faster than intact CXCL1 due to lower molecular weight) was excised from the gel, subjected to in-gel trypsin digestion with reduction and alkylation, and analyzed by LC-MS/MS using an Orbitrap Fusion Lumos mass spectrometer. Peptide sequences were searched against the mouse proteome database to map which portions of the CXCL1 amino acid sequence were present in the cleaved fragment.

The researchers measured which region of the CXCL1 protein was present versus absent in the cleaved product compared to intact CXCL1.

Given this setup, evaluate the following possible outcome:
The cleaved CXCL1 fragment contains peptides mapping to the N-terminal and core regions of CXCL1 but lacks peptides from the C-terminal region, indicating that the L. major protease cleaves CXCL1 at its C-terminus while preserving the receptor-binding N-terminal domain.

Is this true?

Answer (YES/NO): YES